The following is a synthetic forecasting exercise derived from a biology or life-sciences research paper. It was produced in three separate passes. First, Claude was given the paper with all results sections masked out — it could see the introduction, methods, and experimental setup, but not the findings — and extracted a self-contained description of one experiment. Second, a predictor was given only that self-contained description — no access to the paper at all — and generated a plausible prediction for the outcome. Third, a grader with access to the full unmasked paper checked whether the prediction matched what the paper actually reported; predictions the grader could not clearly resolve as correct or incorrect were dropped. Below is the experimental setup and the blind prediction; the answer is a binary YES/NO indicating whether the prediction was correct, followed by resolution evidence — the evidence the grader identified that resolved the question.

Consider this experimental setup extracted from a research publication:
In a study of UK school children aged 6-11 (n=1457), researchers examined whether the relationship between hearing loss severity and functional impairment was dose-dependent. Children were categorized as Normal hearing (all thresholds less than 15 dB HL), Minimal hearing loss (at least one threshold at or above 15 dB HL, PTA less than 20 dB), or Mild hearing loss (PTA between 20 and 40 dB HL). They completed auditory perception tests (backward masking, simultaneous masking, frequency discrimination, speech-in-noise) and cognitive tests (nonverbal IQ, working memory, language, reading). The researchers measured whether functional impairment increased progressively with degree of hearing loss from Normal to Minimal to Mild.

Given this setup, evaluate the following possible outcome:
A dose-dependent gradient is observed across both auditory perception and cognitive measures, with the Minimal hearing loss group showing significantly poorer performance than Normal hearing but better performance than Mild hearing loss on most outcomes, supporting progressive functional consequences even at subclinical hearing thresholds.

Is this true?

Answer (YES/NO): NO